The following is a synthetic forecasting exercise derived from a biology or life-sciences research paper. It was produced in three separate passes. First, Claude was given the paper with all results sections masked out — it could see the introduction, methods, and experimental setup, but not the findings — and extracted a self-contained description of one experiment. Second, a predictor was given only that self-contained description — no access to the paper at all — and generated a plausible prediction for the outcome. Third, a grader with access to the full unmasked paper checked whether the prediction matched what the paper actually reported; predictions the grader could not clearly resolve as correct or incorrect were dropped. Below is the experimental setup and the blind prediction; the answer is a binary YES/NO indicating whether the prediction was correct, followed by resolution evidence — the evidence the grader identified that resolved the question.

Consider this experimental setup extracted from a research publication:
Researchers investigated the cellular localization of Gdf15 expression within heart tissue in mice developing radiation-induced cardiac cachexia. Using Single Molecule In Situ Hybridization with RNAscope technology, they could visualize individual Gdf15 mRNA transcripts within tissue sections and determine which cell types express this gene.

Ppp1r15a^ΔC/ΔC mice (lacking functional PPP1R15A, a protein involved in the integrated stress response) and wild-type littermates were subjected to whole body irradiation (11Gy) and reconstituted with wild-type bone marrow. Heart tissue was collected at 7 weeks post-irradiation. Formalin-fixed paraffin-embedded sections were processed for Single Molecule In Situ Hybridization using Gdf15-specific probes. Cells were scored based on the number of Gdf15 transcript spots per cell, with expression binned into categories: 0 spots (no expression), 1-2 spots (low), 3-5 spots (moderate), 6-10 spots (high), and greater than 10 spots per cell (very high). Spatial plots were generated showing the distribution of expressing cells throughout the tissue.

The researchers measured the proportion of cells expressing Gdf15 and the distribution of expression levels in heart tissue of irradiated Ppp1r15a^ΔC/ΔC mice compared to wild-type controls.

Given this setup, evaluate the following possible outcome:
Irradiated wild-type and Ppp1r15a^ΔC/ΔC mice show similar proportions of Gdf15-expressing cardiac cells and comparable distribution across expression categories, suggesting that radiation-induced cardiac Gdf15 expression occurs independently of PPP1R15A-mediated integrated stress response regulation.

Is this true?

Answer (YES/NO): NO